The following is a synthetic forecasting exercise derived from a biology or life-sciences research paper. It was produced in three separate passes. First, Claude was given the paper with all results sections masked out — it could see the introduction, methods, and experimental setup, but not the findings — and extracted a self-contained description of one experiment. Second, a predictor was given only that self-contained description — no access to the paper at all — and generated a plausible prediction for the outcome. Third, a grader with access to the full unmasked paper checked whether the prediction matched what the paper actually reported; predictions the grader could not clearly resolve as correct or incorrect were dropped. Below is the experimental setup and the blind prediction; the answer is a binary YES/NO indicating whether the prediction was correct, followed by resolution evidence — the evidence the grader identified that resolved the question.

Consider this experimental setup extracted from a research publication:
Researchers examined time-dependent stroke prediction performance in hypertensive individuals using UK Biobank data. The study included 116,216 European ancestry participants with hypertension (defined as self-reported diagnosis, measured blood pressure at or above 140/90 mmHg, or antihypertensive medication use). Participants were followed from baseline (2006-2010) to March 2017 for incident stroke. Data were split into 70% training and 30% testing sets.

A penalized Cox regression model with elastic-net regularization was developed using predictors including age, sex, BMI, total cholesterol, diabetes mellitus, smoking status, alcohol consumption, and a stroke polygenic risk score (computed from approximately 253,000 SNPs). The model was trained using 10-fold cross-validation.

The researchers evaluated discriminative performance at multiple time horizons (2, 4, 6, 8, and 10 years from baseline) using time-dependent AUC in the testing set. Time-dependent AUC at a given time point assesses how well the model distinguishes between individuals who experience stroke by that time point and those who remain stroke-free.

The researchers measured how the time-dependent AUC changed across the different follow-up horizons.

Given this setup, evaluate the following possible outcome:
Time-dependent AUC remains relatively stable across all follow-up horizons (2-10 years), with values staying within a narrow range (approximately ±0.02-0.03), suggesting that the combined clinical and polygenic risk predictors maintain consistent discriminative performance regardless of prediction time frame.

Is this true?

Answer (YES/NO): NO